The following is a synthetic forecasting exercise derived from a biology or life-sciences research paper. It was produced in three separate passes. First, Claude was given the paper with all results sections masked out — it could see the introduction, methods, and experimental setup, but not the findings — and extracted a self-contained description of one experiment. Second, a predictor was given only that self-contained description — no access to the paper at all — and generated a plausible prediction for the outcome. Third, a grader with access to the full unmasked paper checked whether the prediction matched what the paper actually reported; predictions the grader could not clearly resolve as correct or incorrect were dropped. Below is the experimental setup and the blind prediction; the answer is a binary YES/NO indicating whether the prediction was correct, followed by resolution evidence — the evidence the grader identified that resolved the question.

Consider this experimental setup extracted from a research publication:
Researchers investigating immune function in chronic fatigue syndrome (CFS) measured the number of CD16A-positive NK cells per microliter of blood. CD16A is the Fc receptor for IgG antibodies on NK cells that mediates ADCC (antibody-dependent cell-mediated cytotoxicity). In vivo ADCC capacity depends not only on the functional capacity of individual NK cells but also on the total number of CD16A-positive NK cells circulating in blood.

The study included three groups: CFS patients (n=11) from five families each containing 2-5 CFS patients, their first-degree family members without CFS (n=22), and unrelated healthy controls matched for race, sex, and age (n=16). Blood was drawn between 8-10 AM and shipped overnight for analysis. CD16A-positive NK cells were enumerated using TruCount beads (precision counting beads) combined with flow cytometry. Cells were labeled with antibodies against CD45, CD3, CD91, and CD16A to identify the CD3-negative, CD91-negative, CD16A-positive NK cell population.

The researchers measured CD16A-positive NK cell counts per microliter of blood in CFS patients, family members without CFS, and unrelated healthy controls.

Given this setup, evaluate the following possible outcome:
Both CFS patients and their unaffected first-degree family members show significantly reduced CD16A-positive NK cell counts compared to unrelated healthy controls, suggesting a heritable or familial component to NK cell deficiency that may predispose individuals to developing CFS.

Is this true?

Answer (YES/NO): NO